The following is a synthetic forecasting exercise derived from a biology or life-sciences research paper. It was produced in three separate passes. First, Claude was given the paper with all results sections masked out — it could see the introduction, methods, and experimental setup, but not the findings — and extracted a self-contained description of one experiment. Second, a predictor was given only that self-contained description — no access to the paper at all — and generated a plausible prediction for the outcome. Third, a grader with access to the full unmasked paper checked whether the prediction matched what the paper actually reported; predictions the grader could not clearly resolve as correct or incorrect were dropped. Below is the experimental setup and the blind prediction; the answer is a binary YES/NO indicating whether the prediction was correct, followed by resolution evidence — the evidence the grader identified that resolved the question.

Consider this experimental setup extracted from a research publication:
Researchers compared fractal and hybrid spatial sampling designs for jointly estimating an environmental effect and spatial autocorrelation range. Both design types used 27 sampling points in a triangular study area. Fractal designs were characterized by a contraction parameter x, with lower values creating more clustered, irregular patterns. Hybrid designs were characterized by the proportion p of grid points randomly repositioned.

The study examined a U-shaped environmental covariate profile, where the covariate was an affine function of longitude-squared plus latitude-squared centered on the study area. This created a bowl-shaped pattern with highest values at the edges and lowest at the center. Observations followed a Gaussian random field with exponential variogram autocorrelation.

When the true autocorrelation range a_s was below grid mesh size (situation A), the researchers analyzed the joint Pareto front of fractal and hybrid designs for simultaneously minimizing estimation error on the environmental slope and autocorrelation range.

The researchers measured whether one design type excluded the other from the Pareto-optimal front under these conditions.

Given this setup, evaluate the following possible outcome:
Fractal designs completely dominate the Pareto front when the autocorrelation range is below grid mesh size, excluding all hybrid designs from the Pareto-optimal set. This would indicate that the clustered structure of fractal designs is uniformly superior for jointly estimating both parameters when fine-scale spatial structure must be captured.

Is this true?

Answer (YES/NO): NO